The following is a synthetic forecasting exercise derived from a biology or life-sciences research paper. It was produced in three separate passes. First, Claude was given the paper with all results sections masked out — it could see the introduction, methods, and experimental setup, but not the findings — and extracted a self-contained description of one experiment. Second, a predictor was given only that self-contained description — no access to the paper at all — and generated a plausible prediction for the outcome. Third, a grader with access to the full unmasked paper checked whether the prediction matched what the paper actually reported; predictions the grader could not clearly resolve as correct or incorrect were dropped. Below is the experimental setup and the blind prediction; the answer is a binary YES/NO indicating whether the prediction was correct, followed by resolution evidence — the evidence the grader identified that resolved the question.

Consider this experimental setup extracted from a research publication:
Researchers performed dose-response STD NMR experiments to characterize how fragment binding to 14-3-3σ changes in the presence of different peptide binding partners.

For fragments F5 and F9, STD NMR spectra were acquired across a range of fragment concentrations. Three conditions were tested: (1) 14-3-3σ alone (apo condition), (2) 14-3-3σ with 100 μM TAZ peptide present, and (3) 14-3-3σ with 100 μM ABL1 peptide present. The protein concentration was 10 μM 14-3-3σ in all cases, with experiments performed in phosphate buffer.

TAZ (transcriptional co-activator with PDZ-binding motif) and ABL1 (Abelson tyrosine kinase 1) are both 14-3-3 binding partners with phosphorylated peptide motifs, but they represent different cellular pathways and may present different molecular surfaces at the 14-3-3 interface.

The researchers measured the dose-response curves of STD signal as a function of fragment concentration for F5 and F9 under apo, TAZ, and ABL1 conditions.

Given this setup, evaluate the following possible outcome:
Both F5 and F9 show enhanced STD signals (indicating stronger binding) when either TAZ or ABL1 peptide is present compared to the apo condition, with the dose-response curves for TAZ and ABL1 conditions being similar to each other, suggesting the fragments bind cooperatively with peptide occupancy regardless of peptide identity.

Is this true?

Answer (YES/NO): NO